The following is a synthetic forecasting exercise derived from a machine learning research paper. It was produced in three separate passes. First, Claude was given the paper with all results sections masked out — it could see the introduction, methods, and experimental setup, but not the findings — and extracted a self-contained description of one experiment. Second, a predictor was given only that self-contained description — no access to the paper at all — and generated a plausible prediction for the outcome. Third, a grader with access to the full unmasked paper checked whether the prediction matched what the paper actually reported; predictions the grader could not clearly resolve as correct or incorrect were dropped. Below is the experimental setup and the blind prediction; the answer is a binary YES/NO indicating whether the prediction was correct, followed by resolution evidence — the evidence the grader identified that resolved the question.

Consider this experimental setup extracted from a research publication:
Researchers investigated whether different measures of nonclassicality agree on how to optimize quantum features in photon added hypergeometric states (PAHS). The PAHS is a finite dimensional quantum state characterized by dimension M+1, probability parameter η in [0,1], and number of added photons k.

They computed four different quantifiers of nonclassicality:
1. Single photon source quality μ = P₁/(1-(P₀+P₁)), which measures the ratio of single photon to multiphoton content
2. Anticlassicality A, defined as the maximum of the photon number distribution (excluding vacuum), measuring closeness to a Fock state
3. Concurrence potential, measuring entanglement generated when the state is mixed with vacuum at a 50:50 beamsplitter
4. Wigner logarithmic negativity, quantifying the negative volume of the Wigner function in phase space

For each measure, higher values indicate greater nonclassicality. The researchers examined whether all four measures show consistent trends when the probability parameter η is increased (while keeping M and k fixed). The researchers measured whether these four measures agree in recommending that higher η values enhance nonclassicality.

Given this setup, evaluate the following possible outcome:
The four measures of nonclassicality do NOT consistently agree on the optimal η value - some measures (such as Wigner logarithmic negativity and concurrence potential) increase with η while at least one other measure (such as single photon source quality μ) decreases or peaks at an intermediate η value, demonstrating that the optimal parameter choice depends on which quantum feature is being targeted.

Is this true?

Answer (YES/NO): YES